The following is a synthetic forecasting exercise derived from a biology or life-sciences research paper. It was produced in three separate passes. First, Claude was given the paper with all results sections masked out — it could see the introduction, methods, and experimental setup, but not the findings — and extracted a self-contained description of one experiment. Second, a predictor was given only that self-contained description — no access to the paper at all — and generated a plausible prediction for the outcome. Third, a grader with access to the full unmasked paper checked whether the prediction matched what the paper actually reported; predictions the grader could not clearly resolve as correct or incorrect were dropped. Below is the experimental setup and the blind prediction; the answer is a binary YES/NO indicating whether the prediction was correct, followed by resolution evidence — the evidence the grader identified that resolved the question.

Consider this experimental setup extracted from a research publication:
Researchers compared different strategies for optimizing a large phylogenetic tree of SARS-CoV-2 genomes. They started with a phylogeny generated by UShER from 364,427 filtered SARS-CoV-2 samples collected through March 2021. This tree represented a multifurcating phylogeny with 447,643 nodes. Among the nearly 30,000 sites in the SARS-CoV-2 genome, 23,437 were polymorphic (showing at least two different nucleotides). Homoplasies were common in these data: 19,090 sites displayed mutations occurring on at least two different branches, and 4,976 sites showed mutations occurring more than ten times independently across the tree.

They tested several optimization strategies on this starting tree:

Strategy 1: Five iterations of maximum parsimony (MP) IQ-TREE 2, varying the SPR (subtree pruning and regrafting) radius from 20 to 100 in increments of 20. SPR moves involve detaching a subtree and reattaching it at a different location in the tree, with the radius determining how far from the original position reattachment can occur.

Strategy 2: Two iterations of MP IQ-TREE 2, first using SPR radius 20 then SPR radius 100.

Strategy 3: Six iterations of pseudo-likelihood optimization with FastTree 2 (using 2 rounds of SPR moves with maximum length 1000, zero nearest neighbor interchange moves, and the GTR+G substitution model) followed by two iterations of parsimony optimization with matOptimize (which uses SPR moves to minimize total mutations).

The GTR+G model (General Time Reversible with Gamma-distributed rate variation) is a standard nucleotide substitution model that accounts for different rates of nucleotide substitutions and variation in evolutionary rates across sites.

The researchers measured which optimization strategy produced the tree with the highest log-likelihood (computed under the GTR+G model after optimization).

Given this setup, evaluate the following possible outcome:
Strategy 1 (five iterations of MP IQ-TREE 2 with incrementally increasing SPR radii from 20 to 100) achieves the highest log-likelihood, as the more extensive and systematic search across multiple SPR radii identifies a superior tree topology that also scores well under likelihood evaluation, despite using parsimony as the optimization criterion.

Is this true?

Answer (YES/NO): NO